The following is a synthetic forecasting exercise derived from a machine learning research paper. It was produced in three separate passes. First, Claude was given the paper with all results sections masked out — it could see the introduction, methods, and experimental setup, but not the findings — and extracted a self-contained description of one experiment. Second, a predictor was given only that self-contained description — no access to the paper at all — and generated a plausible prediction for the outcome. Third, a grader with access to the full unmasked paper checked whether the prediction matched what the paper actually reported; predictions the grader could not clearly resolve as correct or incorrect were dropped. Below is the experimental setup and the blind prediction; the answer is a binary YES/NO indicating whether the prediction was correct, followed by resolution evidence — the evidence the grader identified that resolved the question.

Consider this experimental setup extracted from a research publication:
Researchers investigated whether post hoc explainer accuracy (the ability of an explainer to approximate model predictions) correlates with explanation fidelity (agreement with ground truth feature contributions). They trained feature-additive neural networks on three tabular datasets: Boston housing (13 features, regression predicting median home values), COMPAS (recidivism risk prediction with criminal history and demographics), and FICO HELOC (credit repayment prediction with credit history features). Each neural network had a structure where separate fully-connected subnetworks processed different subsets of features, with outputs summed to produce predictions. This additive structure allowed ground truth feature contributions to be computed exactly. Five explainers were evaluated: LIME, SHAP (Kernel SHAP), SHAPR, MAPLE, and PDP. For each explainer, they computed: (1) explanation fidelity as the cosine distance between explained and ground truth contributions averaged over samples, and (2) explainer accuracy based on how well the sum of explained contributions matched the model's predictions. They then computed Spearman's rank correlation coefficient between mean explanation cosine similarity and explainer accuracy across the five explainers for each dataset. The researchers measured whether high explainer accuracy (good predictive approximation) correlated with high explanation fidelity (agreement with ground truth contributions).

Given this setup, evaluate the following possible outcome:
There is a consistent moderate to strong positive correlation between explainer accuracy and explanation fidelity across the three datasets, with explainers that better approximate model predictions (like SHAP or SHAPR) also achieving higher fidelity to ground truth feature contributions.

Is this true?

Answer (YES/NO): NO